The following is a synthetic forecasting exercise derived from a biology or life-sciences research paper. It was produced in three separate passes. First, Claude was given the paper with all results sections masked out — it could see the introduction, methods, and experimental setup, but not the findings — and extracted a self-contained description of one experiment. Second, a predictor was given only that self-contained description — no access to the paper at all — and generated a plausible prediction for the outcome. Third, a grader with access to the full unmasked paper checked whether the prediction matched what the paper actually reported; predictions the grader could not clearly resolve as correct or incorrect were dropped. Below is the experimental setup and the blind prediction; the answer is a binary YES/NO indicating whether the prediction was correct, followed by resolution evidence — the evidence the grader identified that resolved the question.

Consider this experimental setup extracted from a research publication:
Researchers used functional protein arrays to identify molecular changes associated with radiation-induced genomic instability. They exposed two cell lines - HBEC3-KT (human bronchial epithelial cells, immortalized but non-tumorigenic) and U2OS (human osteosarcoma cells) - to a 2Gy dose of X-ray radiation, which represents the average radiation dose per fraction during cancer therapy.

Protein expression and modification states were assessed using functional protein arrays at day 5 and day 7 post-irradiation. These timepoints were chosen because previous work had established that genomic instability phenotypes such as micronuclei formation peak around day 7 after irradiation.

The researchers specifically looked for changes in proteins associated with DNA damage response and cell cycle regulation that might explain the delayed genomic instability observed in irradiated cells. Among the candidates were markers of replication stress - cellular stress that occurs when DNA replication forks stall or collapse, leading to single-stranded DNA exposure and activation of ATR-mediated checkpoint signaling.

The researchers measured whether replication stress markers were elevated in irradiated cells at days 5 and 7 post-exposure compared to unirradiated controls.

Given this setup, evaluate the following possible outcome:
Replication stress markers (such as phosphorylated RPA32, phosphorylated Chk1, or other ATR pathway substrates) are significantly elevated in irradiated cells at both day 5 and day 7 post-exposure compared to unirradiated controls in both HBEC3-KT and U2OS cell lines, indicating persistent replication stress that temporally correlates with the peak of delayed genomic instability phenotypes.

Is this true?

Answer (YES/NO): NO